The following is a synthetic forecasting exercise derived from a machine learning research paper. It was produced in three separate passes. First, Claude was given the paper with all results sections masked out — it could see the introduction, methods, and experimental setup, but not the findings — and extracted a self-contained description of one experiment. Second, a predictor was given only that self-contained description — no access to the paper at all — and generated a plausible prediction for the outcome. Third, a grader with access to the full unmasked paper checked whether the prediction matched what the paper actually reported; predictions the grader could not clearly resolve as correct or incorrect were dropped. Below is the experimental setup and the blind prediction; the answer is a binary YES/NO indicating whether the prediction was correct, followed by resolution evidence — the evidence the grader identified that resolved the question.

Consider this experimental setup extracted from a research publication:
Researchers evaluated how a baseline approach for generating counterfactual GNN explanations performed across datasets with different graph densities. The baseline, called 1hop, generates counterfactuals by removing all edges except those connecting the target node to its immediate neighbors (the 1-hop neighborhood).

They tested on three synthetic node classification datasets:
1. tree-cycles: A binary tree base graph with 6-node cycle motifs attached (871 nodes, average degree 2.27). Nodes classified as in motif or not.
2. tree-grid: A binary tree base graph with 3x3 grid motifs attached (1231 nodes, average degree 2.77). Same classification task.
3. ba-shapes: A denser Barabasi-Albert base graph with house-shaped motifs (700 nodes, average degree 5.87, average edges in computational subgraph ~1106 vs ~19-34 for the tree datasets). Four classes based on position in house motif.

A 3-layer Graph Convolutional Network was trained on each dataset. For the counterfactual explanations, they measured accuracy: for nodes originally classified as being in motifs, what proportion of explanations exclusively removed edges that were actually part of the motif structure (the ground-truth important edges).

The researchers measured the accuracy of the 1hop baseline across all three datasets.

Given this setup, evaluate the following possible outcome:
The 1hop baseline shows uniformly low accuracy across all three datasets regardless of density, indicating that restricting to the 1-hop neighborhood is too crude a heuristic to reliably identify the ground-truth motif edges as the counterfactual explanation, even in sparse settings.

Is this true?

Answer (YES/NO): NO